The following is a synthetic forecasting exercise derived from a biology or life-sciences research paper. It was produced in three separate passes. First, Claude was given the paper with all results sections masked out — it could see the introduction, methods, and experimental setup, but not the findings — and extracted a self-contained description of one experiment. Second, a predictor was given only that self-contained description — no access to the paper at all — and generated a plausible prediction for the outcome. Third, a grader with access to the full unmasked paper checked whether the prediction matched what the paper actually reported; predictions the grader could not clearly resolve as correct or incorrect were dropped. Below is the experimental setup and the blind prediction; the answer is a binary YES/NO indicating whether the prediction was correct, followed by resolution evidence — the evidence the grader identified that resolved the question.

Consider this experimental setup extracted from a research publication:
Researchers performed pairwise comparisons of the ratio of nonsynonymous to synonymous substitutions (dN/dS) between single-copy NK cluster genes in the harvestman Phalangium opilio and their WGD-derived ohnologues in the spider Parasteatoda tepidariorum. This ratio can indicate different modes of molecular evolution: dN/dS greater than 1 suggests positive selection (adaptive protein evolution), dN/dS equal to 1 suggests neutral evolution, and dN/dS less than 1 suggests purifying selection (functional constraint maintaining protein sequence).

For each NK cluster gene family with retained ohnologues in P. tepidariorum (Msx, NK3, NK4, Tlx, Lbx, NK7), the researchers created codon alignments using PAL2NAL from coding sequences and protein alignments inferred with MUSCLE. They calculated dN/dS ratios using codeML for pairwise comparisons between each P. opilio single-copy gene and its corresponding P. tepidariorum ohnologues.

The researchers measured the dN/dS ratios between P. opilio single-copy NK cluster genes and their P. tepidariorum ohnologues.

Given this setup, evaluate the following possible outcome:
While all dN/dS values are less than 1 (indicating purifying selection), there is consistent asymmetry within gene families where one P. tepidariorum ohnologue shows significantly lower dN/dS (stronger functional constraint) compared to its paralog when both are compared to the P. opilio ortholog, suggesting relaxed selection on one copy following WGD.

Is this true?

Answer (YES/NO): NO